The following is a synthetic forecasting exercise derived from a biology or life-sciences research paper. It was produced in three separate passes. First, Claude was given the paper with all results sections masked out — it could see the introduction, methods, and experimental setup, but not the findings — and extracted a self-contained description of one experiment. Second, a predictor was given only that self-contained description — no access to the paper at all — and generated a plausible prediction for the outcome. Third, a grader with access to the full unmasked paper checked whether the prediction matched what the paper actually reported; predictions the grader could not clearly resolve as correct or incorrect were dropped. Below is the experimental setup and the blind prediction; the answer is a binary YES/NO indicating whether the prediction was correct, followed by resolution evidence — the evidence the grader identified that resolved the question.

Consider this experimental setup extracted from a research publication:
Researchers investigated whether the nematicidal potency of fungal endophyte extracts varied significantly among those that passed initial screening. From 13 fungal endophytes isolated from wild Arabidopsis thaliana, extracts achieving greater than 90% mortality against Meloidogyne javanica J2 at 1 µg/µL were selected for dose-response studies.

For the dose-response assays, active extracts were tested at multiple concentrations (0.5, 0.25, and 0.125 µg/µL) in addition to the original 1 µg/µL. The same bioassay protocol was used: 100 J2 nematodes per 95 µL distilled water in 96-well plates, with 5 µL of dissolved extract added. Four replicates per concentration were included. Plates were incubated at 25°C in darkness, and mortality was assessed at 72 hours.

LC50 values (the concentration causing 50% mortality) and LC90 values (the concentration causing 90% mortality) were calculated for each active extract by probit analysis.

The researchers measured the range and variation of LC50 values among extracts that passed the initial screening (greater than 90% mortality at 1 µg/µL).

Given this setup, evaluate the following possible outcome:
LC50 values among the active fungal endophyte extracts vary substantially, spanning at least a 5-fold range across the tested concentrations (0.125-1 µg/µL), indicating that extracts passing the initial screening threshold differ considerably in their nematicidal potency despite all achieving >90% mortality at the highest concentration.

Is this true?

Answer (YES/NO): YES